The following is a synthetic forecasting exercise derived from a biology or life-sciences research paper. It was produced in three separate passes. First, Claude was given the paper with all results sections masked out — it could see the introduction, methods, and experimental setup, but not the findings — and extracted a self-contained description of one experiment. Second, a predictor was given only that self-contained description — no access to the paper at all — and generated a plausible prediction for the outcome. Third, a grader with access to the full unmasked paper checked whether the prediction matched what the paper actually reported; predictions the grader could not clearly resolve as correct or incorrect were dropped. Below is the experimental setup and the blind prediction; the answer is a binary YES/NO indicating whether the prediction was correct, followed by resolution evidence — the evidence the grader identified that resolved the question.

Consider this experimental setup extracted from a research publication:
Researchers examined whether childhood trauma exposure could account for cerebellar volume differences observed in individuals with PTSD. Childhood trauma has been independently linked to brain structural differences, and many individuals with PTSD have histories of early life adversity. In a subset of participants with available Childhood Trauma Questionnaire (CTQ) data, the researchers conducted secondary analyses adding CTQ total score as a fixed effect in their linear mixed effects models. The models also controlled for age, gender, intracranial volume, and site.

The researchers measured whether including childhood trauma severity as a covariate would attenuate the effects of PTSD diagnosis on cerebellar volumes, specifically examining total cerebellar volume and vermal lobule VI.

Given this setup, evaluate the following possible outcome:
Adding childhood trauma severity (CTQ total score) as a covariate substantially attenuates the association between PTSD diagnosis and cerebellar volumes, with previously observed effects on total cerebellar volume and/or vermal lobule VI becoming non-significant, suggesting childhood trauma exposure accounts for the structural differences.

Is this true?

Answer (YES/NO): NO